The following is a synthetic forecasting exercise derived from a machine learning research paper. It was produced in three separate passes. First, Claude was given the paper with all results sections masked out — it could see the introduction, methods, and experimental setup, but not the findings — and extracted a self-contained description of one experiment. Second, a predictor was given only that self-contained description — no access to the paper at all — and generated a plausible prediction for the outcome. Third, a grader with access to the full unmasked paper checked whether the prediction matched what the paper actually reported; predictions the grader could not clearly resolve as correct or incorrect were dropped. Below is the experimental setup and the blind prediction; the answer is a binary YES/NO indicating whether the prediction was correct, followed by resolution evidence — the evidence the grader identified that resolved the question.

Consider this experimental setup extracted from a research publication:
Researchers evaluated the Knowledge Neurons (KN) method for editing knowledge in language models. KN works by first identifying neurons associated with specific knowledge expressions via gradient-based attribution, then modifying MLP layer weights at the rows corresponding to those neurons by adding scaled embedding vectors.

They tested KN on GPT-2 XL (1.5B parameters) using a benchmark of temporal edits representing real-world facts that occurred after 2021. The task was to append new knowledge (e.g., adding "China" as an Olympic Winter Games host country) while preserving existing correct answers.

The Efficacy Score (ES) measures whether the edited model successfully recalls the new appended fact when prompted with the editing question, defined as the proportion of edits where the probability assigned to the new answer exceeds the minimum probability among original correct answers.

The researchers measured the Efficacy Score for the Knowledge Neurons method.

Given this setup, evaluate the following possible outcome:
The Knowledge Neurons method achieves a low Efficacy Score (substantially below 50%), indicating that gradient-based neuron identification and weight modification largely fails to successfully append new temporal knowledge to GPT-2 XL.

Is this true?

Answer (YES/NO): YES